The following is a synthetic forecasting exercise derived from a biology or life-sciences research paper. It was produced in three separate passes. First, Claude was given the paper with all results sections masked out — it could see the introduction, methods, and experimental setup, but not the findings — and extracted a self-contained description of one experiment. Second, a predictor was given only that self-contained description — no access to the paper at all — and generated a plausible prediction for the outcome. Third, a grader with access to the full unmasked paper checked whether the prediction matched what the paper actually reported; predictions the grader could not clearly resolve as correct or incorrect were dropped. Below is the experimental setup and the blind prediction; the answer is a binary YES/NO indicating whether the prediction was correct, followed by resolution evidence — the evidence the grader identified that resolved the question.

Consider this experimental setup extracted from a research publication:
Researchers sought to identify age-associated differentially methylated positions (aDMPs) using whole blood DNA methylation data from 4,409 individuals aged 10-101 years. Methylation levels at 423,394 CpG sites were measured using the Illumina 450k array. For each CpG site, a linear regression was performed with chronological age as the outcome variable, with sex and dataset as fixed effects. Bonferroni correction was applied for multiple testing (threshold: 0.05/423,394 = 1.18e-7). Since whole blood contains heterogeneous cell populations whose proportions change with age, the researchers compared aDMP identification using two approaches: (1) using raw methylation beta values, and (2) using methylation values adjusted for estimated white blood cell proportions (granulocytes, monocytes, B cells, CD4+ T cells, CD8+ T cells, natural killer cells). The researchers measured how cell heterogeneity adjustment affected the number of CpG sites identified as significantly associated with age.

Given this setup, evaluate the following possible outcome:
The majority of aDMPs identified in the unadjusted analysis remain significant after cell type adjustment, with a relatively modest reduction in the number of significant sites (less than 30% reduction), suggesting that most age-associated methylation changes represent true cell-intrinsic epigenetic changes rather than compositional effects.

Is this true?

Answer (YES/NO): YES